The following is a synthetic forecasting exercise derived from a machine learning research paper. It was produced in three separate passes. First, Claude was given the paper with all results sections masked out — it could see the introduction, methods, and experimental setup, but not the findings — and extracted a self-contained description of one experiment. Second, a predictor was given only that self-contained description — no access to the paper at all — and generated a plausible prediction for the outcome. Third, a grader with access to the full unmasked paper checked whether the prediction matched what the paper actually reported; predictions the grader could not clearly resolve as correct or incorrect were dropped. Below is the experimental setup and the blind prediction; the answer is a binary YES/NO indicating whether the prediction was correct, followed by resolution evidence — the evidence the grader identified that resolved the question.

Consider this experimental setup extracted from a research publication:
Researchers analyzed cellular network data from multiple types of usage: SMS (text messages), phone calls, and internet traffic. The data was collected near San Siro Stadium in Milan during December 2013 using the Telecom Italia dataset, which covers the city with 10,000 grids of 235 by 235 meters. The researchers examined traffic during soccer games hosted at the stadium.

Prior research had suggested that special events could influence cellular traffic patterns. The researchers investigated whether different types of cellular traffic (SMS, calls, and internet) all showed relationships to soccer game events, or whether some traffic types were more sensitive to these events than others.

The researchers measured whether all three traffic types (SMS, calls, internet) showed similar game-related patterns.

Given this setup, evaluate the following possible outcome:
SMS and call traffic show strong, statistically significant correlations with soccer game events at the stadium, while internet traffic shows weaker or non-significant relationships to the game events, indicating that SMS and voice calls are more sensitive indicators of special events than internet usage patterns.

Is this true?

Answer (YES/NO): NO